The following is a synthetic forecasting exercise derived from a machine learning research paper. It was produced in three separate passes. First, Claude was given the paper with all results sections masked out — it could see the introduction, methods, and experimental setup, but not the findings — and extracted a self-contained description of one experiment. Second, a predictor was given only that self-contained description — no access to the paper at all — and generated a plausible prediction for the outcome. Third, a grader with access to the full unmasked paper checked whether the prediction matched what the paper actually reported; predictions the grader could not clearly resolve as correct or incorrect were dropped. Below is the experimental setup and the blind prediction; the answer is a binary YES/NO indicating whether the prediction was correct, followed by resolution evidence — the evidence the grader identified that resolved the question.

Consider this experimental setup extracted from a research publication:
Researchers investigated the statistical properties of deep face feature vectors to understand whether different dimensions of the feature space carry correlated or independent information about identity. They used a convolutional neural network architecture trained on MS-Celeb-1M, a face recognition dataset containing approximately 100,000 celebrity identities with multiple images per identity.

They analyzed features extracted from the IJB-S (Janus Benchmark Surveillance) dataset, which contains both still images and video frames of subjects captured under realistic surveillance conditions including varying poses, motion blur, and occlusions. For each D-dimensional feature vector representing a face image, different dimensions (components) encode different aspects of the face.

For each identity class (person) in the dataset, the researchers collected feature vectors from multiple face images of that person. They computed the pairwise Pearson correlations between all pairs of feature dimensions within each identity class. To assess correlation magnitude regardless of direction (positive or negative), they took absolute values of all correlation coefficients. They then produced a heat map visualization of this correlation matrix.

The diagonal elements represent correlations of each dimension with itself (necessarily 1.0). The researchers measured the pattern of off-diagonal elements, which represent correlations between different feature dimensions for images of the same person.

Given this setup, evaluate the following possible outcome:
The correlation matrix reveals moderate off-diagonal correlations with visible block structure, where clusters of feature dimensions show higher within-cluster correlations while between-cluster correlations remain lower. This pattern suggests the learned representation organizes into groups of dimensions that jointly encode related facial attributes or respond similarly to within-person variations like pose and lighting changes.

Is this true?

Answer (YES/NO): NO